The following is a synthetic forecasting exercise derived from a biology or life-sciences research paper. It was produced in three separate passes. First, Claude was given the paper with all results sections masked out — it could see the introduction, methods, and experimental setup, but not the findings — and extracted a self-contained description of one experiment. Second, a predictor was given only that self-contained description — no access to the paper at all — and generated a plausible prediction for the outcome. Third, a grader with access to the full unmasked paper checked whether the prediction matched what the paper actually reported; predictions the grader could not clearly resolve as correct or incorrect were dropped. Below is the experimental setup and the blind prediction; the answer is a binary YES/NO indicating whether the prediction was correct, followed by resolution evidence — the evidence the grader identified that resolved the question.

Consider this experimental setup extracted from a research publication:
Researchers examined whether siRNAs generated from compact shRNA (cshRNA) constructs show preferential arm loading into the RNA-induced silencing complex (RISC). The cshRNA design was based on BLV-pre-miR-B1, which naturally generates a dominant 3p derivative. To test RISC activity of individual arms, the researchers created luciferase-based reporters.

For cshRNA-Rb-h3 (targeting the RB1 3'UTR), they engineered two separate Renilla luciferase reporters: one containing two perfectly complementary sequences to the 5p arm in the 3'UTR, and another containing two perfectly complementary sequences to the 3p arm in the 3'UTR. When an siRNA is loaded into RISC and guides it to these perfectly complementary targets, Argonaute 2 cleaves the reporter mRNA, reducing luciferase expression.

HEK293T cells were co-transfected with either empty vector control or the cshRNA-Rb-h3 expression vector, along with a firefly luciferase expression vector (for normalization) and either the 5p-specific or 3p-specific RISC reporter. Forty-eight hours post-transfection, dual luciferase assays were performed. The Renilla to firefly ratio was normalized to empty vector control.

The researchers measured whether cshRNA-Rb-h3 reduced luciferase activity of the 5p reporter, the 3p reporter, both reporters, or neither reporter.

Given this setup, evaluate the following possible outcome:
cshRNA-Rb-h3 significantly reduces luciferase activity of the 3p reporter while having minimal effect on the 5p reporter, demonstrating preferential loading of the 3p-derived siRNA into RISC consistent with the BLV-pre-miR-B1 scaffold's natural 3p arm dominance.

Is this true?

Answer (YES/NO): YES